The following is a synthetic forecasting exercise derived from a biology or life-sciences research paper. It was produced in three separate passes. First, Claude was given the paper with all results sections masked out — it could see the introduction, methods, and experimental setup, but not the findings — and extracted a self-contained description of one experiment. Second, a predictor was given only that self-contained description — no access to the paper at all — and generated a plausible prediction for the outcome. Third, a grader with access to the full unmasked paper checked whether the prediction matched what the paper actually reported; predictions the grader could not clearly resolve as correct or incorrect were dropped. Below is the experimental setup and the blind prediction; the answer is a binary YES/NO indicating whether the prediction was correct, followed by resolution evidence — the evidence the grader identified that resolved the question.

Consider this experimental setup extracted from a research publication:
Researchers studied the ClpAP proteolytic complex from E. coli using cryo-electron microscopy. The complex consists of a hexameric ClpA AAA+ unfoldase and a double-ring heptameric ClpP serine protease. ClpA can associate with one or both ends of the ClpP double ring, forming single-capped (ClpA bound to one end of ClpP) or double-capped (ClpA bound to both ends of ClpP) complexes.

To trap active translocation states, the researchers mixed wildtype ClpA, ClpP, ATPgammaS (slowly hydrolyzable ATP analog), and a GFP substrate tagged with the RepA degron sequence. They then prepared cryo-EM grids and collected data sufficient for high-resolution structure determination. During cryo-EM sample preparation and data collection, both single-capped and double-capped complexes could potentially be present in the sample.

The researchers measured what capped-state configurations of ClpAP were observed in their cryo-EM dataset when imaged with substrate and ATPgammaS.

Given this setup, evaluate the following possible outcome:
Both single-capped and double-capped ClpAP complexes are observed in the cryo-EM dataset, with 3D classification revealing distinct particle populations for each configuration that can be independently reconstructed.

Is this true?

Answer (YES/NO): YES